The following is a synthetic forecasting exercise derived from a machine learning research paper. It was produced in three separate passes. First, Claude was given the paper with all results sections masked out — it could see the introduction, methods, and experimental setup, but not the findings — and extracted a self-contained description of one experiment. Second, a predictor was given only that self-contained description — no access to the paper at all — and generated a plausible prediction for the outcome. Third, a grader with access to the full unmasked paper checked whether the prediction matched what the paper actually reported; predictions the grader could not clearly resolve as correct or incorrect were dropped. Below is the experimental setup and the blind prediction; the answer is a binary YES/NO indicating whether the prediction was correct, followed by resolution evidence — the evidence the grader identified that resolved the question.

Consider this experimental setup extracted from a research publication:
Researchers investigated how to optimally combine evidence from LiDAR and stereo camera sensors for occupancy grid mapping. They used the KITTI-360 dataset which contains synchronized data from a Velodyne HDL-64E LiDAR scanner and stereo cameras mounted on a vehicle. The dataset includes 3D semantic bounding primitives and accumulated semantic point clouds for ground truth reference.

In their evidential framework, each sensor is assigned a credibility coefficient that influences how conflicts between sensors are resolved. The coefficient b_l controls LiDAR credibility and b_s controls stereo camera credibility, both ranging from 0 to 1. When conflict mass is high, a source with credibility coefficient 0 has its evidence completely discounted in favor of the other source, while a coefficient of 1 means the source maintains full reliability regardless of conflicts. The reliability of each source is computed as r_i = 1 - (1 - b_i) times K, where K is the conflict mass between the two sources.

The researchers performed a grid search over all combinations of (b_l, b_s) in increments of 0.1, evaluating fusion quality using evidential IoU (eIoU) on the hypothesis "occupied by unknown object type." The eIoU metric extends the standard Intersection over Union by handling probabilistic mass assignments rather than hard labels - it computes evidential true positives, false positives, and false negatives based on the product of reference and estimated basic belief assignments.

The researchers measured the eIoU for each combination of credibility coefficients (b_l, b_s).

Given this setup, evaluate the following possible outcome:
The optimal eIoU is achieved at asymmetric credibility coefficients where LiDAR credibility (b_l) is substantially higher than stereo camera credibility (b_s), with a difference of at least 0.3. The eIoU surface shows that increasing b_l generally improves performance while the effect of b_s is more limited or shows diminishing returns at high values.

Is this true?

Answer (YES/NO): NO